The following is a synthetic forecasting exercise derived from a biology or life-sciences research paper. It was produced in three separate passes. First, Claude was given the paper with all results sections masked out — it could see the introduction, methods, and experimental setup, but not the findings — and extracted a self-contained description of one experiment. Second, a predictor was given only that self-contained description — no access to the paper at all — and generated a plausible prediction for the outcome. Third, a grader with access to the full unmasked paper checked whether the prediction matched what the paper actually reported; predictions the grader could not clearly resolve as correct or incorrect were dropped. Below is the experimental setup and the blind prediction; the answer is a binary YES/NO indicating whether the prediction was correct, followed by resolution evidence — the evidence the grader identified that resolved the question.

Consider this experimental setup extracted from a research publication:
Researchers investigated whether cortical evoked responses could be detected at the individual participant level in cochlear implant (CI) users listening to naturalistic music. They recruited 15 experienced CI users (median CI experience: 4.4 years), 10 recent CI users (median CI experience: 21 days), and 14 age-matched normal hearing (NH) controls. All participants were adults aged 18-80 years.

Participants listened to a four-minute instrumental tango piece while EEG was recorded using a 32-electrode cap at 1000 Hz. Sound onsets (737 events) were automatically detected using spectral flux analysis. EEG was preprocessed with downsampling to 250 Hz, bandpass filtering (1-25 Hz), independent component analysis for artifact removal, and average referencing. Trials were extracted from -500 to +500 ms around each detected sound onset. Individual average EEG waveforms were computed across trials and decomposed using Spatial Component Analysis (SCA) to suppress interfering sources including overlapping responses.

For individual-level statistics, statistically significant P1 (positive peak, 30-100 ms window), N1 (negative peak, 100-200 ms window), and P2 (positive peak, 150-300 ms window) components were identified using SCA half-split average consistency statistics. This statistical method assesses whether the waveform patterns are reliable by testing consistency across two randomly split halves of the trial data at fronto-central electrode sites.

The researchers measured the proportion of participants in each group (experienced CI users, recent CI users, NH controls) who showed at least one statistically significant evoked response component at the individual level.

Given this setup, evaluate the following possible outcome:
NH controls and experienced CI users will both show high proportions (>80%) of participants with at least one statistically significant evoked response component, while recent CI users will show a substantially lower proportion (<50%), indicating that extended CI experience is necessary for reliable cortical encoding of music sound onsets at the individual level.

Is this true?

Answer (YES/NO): YES